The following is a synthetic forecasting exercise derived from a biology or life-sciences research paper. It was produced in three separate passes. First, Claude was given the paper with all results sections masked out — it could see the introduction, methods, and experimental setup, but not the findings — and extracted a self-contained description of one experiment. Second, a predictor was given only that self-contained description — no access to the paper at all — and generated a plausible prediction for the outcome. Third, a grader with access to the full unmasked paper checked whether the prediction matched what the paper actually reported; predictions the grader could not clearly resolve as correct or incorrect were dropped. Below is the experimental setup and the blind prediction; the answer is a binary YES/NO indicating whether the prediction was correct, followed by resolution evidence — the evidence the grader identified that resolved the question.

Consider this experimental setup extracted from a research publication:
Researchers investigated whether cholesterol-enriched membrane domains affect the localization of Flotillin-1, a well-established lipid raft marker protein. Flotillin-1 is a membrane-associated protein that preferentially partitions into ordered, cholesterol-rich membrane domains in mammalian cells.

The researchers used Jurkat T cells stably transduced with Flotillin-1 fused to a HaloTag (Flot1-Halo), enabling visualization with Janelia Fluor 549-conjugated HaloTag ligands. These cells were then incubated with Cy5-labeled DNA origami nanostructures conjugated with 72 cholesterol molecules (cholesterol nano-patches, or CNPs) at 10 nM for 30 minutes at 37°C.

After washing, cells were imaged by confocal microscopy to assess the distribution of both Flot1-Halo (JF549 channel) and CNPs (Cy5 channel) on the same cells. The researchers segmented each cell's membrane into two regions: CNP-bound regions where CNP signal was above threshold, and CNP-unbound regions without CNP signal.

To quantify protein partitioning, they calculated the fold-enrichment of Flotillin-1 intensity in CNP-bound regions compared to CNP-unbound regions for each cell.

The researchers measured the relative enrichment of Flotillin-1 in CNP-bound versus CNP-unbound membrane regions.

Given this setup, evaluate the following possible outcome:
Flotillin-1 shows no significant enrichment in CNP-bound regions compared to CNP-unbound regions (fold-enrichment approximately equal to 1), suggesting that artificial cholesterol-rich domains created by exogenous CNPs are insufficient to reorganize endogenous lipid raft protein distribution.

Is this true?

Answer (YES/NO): NO